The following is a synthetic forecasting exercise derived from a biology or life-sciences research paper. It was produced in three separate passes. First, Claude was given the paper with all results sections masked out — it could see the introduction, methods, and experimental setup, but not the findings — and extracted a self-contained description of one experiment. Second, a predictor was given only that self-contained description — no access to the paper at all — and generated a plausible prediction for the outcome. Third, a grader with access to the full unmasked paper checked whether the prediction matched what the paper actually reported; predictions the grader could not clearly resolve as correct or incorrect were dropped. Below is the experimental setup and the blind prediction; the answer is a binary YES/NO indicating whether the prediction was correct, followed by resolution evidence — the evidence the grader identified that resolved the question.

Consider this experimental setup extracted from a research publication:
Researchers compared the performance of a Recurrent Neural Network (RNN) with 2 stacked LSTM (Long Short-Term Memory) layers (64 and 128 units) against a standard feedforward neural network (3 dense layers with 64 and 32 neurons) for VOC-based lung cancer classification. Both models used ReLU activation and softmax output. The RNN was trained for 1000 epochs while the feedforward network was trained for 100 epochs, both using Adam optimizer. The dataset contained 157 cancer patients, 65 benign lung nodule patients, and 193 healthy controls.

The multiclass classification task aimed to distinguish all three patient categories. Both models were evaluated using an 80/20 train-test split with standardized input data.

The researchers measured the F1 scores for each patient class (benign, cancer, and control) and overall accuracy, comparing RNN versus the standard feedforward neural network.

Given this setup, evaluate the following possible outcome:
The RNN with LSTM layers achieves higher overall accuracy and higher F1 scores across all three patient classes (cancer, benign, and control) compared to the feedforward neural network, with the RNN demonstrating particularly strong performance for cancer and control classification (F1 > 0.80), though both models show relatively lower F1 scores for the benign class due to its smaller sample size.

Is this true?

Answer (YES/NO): NO